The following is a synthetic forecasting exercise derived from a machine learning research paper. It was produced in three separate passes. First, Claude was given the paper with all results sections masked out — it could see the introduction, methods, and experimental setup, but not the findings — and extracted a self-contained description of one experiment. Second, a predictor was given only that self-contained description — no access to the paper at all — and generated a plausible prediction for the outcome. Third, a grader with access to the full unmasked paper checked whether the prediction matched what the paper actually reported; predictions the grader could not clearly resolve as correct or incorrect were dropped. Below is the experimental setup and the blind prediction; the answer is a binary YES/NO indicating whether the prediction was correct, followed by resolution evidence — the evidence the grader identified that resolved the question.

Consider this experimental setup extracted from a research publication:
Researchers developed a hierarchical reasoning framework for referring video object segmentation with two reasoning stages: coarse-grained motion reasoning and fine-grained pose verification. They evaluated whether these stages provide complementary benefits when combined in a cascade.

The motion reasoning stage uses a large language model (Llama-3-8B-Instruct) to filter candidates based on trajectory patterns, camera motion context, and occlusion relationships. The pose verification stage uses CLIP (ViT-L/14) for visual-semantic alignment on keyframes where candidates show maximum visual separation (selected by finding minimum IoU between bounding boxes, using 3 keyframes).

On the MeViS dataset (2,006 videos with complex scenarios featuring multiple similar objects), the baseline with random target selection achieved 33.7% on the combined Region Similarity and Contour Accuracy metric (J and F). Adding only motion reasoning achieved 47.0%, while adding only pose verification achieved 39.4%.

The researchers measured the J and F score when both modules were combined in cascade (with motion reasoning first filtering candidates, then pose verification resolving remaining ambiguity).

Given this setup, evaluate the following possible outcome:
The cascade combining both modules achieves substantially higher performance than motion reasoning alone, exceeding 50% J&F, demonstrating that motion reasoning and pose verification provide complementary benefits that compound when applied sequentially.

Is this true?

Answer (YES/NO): YES